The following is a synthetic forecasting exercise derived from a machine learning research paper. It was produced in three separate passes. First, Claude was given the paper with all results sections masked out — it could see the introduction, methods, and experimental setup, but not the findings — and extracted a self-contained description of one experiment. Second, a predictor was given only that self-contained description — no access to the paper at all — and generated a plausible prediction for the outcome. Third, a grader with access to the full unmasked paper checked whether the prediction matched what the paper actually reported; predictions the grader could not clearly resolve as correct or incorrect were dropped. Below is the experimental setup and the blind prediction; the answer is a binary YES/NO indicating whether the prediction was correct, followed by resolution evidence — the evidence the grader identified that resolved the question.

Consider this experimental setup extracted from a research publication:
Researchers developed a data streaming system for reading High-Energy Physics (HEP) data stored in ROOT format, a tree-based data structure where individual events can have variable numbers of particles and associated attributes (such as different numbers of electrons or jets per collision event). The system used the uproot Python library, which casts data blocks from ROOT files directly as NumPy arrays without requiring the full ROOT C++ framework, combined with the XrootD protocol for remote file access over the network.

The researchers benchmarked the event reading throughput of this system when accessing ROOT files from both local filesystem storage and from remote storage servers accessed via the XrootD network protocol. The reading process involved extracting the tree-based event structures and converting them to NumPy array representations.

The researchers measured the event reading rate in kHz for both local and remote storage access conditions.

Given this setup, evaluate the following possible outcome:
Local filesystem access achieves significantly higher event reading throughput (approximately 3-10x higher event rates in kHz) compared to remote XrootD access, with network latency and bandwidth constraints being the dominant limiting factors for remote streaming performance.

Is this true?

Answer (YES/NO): NO